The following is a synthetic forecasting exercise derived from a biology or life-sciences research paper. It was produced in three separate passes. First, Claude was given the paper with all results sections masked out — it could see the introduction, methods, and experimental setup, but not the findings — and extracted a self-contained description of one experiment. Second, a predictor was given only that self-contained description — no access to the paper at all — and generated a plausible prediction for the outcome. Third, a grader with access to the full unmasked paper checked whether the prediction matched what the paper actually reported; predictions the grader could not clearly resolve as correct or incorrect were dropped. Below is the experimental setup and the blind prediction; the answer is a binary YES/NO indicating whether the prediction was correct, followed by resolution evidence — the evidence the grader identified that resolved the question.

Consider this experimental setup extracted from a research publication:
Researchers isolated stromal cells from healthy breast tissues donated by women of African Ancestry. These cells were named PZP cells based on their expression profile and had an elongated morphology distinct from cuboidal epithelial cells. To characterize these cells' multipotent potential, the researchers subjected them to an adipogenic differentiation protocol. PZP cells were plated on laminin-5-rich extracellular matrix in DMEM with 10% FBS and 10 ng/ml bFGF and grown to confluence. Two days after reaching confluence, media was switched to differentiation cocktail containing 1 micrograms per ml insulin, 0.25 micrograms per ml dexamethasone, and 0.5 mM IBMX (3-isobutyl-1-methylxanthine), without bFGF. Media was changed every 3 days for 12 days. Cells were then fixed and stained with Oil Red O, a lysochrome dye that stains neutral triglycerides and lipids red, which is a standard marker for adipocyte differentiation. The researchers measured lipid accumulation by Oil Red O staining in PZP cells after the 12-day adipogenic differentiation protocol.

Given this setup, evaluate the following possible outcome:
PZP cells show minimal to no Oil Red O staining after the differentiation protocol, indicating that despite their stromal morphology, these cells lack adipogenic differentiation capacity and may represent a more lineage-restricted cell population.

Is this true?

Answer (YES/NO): NO